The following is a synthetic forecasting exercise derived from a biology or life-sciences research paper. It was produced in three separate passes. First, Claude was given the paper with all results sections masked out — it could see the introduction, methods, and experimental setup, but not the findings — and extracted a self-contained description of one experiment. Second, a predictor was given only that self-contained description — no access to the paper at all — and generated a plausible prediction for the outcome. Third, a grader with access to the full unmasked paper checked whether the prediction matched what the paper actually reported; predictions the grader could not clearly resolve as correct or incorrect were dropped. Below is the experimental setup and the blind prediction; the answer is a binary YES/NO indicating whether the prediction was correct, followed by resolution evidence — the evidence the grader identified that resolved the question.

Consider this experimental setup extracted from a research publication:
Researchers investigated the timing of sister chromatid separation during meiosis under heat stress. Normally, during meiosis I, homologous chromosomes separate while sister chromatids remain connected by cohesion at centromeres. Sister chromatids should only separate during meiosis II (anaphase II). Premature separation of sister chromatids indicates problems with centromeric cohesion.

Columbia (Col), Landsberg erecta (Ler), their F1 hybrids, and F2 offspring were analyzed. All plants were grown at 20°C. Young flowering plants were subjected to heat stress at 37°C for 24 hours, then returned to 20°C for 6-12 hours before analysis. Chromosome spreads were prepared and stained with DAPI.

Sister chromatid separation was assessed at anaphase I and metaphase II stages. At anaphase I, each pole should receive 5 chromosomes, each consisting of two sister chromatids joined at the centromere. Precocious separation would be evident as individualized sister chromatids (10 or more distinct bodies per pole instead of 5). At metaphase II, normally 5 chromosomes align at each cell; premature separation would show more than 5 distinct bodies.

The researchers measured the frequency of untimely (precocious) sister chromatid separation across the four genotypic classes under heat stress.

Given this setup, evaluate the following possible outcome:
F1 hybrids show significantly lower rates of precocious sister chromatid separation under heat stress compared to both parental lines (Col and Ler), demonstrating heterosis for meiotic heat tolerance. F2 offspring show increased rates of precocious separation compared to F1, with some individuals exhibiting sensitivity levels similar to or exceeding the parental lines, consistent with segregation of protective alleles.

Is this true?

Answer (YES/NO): NO